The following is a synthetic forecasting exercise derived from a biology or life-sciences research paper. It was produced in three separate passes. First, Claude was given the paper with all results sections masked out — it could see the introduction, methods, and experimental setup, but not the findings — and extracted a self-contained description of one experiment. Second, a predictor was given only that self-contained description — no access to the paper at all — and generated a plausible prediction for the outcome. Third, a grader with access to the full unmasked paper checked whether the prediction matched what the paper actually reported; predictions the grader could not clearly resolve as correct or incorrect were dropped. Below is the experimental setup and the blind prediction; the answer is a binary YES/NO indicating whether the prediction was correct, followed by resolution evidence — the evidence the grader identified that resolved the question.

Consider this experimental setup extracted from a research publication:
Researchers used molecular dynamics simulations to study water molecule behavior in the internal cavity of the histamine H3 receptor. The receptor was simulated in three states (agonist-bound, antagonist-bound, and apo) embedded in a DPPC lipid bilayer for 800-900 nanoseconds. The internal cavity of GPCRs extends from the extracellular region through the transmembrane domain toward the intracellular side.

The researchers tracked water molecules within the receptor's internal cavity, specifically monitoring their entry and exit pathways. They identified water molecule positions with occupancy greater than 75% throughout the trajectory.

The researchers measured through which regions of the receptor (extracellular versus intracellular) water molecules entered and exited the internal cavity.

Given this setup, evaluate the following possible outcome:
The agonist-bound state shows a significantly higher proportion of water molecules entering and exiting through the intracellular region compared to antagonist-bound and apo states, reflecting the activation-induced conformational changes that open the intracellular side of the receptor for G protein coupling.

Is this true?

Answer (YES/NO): NO